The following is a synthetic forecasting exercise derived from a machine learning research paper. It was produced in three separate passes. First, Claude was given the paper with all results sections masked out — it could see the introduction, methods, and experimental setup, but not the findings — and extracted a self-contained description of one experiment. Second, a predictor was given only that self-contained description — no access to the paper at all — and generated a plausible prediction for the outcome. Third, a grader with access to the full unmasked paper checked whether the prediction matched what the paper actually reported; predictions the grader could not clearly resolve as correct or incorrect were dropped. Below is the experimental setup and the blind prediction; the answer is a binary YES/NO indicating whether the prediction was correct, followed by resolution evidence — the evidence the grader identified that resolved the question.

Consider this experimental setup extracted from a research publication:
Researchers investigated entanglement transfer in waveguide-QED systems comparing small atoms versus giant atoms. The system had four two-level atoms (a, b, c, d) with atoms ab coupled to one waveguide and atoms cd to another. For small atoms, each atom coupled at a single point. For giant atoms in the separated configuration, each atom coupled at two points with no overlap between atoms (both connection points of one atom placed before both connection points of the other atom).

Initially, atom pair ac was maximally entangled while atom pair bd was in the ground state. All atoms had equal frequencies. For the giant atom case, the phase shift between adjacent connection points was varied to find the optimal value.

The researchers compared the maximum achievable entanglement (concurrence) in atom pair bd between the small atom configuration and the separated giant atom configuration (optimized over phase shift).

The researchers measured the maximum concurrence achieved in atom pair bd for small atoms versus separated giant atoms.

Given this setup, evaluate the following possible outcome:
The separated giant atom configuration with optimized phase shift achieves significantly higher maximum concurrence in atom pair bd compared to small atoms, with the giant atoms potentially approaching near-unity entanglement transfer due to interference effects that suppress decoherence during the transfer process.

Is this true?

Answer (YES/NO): NO